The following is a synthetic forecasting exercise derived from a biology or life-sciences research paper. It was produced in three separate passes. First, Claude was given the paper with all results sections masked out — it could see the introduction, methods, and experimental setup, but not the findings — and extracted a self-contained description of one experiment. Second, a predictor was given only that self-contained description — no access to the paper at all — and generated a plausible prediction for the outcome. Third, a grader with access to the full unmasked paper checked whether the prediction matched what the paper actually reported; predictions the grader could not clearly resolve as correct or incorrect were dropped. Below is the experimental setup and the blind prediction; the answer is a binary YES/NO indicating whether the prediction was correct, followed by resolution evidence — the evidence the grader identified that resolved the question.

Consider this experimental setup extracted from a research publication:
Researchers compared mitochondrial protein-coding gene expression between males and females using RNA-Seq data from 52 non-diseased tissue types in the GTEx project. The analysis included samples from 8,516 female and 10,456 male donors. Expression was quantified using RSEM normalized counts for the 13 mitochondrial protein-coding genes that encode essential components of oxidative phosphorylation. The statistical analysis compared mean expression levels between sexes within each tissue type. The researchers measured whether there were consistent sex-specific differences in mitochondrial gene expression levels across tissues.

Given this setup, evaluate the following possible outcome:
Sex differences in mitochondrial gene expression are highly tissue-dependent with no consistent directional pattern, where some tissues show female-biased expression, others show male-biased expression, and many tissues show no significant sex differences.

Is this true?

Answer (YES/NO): YES